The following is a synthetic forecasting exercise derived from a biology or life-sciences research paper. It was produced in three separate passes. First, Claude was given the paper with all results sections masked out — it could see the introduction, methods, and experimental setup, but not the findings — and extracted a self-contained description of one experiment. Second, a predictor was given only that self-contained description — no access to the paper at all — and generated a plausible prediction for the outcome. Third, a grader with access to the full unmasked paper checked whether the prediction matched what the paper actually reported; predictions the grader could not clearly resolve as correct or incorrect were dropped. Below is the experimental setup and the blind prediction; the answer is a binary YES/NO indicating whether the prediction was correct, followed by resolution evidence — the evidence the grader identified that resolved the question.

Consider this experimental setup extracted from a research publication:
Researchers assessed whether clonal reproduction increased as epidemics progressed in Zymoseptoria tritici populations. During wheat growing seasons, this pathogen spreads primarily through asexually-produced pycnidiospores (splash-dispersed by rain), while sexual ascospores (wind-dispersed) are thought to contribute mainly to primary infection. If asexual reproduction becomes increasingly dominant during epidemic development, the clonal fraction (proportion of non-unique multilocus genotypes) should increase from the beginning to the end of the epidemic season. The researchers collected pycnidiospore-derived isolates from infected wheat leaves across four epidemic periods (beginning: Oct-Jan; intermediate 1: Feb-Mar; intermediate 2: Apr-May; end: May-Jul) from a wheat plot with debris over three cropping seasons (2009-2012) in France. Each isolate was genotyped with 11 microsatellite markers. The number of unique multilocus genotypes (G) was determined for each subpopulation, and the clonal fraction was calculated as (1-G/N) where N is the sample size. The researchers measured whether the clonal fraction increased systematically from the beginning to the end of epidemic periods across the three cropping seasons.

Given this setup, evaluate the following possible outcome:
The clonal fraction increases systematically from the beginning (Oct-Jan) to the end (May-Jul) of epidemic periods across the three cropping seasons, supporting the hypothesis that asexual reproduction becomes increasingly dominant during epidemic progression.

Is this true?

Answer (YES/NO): NO